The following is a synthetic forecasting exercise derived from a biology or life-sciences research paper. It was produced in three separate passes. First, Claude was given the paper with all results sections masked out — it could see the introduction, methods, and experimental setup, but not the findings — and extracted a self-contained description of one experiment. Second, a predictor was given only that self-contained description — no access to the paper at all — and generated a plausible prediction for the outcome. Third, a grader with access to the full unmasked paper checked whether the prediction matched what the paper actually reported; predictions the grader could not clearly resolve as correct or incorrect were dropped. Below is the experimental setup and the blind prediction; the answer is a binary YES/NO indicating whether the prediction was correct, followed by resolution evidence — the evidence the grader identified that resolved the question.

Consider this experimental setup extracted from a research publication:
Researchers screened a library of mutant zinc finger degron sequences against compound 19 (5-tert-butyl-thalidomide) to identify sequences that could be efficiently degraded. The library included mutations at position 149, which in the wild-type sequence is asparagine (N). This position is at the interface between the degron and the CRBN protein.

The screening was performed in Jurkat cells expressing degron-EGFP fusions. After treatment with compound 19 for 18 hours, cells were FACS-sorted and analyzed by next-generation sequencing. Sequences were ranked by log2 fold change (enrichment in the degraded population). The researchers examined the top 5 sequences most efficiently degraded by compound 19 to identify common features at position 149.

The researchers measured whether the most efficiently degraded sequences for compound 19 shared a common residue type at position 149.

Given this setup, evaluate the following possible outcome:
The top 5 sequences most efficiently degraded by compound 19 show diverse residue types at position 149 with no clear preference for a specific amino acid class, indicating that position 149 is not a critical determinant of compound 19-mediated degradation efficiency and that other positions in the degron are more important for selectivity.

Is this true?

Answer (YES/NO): NO